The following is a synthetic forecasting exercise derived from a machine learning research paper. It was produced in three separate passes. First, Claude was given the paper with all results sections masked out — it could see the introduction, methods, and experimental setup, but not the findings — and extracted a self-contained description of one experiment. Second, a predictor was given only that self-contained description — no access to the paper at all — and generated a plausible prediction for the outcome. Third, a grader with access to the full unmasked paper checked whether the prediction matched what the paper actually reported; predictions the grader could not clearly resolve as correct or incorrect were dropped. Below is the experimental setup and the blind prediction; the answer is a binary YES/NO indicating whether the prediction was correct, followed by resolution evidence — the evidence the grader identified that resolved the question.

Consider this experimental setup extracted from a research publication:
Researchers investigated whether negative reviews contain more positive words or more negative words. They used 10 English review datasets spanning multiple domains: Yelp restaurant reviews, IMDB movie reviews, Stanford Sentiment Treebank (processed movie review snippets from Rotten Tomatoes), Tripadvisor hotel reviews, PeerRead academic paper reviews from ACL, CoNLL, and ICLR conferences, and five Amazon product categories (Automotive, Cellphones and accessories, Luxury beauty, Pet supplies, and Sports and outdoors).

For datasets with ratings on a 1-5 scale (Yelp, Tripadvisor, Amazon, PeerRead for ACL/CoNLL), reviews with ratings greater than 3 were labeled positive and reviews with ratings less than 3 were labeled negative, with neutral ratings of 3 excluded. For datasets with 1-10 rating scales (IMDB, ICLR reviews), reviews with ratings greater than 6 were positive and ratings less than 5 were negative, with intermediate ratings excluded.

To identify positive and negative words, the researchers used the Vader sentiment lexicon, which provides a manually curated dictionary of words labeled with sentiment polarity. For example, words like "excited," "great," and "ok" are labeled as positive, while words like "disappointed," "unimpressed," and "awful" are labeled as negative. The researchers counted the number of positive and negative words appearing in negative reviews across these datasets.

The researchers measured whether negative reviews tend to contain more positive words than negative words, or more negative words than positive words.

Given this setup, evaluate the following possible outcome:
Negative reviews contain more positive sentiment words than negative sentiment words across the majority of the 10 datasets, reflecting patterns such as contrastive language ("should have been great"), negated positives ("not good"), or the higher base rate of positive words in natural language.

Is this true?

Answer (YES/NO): YES